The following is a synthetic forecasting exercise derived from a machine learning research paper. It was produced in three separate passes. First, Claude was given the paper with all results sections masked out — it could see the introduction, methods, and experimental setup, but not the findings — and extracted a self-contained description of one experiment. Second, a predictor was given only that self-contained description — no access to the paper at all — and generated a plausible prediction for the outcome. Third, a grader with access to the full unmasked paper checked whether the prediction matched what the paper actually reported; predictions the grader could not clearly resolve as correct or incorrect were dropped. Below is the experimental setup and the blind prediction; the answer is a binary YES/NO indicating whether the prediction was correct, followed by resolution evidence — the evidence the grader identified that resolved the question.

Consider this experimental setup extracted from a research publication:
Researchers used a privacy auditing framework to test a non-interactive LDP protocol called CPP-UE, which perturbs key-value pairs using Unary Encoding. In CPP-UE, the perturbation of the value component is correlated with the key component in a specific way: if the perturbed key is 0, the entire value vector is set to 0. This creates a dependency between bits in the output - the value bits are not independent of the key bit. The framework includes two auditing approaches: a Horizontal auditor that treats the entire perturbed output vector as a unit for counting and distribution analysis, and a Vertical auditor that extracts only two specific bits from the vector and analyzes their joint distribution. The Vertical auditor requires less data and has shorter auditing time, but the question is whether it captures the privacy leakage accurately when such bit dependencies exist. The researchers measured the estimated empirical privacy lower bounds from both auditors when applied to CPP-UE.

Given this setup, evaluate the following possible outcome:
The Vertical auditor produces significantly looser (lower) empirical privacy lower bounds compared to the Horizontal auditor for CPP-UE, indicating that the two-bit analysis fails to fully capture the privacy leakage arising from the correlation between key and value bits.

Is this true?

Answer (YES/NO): YES